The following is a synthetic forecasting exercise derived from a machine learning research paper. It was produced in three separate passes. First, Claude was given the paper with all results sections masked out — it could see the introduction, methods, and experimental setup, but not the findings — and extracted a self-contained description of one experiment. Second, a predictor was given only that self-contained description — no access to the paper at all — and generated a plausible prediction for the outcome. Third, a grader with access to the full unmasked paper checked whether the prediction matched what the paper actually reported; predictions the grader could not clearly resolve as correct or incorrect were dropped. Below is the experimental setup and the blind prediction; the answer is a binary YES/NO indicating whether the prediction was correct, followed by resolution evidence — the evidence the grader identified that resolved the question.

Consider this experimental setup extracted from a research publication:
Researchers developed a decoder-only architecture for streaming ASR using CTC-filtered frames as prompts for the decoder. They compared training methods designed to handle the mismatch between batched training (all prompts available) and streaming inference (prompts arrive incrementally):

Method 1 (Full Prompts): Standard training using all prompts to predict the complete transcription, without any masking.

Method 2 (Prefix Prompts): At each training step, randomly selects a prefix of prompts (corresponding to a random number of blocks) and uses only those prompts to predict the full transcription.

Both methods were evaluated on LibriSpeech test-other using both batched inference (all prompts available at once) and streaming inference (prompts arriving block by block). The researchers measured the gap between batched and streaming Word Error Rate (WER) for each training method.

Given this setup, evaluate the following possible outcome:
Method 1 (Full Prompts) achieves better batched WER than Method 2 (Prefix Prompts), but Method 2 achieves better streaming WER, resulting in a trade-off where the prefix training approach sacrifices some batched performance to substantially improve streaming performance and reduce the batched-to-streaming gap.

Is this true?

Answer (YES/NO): NO